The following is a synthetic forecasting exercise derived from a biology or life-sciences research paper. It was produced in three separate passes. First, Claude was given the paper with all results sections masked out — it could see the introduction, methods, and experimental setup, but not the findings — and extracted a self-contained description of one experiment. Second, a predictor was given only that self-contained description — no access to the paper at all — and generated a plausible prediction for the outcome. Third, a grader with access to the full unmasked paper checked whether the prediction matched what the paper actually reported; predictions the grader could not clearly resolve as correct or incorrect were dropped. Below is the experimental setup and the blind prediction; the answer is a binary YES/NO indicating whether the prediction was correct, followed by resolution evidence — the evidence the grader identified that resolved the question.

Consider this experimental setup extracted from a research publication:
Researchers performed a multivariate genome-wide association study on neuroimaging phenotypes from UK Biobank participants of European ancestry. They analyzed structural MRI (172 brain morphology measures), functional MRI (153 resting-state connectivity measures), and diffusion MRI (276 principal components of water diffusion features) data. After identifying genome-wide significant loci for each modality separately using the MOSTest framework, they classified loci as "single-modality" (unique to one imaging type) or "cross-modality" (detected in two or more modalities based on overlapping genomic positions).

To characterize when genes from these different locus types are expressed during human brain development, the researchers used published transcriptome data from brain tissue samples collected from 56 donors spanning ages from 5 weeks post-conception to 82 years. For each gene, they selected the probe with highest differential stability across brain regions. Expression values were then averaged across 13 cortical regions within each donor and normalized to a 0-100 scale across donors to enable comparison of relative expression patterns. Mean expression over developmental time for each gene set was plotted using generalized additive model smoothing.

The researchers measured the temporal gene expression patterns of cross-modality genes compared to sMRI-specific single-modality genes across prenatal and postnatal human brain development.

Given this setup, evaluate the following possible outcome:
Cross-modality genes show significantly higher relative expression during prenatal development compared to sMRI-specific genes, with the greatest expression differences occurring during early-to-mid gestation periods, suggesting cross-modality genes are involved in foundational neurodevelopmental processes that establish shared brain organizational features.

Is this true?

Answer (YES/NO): NO